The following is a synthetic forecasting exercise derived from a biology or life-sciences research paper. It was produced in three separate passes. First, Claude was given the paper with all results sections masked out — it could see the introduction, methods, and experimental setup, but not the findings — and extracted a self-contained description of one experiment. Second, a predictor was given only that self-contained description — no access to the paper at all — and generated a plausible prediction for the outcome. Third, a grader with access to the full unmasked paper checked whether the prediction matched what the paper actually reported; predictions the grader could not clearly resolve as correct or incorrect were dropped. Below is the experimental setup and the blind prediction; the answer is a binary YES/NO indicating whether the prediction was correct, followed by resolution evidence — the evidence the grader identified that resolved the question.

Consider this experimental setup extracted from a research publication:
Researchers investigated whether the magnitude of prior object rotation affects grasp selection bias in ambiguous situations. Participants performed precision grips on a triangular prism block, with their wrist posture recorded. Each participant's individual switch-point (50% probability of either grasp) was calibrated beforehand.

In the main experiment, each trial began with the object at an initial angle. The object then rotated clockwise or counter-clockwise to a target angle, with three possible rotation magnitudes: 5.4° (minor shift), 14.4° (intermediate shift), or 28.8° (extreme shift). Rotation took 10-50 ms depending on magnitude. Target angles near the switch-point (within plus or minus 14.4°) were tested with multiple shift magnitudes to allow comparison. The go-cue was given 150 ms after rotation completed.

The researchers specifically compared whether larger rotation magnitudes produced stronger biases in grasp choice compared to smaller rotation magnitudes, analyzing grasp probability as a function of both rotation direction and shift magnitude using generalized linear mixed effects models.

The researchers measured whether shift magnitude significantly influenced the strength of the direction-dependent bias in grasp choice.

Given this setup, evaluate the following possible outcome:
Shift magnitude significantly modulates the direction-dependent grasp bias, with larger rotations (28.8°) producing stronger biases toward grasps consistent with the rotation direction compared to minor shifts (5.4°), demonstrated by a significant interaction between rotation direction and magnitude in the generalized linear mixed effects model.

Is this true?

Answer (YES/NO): NO